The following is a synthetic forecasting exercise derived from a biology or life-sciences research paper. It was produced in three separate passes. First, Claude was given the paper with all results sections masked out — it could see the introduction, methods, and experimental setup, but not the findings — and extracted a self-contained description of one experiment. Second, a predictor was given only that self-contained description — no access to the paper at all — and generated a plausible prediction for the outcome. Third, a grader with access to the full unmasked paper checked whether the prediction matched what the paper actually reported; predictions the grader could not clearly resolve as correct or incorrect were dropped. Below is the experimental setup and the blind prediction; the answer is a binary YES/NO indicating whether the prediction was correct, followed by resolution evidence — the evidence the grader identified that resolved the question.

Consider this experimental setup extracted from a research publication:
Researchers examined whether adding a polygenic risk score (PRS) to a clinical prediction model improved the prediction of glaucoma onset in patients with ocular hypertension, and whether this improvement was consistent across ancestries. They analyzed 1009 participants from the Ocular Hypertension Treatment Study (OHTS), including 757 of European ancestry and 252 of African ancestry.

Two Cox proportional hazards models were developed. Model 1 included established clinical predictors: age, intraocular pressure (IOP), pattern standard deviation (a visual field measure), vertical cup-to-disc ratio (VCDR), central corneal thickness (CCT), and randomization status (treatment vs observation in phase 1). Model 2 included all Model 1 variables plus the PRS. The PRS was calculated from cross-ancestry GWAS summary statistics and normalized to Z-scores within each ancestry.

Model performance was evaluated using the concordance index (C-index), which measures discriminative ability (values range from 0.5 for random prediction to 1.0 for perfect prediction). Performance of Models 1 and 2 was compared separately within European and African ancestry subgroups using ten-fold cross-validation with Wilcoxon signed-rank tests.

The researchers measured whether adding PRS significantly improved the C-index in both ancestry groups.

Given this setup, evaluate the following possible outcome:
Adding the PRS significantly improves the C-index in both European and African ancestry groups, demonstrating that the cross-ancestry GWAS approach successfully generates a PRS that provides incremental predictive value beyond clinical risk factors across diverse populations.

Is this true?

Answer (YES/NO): NO